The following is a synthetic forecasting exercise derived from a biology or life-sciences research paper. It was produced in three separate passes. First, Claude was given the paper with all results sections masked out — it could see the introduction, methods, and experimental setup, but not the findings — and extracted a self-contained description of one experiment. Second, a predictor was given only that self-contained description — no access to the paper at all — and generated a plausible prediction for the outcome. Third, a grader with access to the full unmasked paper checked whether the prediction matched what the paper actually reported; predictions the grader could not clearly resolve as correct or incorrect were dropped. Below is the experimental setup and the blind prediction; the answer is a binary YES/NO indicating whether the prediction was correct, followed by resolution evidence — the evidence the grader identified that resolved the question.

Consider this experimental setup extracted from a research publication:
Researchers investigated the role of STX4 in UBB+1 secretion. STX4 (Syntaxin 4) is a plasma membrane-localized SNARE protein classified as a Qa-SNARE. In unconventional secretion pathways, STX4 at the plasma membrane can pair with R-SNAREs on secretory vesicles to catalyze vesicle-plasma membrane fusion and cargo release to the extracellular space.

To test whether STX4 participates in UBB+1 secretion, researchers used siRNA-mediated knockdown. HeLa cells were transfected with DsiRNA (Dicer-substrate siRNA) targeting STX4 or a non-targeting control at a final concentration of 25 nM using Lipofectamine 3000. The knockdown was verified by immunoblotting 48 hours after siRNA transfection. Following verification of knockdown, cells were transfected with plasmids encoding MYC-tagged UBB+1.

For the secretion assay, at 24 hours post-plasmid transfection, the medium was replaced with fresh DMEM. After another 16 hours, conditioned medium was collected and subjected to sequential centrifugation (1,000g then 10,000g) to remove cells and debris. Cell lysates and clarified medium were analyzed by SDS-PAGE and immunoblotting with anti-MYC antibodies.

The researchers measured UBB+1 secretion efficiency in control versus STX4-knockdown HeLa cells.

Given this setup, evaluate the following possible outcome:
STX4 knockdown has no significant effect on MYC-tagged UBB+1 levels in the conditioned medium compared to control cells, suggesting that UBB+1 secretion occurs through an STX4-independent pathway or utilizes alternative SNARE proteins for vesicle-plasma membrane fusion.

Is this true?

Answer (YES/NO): NO